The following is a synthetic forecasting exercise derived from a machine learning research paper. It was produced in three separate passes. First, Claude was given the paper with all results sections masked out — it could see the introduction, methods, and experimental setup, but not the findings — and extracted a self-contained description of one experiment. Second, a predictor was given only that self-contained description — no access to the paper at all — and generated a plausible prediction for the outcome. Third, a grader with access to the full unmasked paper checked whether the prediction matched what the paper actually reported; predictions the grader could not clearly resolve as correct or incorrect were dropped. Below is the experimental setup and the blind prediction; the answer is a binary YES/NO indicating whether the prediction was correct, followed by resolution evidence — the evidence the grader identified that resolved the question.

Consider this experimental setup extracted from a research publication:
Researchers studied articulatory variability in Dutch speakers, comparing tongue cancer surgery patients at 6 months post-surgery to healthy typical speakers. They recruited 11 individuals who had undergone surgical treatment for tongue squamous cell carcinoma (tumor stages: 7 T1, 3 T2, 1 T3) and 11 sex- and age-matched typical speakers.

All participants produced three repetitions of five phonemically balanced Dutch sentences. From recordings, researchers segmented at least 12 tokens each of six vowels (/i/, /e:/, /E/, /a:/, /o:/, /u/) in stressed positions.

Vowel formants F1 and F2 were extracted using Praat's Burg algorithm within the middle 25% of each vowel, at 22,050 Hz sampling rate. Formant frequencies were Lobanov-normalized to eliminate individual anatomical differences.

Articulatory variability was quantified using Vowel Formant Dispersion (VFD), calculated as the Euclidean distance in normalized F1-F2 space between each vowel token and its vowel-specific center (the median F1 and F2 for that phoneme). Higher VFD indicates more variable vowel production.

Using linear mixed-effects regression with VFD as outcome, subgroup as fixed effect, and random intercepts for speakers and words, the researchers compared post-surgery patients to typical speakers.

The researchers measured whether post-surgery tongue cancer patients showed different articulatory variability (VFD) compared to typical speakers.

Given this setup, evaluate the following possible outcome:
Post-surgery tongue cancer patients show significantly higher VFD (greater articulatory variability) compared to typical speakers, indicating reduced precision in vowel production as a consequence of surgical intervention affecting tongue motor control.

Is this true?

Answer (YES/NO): NO